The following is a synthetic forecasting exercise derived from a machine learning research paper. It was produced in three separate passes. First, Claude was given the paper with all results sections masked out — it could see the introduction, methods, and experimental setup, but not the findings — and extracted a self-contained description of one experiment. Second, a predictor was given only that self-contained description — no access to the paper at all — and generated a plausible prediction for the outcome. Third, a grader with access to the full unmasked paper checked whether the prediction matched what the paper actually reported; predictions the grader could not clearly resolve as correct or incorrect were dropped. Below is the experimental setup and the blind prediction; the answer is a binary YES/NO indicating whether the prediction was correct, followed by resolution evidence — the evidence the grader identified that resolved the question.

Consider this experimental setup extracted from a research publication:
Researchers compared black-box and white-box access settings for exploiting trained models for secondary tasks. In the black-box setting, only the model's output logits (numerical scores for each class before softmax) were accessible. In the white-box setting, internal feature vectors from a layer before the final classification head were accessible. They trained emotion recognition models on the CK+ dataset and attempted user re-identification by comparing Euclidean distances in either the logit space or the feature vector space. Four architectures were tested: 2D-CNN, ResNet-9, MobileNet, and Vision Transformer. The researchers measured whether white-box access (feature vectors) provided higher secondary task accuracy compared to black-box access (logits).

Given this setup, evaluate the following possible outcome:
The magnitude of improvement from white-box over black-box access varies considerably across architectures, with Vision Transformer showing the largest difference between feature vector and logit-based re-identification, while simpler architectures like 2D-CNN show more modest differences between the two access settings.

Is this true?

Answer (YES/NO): YES